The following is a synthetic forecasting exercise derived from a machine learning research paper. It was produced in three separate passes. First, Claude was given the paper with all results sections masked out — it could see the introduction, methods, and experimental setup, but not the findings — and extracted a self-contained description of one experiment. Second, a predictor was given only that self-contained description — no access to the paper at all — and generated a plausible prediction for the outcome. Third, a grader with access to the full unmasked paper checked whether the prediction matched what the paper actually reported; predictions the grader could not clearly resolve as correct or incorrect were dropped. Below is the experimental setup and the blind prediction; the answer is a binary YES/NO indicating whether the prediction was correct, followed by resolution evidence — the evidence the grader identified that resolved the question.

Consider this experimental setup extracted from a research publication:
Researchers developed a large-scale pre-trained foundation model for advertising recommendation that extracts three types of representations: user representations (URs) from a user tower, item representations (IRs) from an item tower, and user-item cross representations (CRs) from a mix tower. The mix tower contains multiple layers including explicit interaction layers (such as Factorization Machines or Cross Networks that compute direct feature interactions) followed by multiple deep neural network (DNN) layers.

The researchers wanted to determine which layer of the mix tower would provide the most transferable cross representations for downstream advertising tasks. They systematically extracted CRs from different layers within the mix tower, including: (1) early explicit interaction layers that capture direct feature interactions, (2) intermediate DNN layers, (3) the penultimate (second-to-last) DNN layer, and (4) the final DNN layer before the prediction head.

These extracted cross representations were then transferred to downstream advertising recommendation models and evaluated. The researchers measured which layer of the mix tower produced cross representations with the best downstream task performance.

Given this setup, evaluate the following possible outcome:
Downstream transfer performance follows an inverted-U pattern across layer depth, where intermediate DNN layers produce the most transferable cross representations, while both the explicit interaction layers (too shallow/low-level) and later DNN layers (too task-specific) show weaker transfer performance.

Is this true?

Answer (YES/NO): YES